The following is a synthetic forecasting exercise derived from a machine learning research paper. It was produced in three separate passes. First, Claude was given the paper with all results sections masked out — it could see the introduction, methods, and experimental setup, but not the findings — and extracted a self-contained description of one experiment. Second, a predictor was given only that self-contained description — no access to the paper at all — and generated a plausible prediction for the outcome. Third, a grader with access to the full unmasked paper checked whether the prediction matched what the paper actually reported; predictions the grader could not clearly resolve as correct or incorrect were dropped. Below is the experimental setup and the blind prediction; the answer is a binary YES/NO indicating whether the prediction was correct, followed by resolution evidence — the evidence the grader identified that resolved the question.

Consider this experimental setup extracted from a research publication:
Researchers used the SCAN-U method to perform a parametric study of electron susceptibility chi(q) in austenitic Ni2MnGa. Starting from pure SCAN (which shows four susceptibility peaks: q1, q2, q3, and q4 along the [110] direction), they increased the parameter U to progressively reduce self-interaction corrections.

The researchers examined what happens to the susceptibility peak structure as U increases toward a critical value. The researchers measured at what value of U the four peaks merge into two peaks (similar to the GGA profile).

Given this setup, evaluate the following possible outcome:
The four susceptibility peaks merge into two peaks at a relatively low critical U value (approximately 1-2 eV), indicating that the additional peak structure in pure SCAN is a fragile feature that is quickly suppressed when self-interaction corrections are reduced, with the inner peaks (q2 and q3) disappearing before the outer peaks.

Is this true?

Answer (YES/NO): NO